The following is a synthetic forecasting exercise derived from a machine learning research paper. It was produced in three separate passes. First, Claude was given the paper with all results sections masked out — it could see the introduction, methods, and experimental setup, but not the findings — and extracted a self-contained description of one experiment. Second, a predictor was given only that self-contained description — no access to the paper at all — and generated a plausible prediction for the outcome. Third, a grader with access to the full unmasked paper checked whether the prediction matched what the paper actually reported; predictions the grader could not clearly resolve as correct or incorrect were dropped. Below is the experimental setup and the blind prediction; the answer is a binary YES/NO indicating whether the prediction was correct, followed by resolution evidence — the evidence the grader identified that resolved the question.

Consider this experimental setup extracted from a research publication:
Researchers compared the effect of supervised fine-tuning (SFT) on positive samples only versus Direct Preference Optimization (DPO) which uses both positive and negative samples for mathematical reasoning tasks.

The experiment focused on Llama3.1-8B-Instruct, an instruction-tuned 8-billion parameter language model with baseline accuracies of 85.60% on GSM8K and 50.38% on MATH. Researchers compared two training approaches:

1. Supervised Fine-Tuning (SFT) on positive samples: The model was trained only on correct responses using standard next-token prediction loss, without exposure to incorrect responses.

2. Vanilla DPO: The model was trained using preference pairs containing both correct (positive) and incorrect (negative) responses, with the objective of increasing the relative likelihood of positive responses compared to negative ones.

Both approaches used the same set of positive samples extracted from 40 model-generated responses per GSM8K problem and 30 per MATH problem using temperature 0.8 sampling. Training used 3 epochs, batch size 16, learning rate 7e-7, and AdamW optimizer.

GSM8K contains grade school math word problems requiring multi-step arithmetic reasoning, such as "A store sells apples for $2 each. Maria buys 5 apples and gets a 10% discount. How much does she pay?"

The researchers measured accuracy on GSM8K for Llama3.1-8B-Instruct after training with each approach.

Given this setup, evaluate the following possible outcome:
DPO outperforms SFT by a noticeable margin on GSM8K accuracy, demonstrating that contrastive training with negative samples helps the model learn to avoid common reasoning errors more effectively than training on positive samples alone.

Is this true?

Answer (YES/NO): NO